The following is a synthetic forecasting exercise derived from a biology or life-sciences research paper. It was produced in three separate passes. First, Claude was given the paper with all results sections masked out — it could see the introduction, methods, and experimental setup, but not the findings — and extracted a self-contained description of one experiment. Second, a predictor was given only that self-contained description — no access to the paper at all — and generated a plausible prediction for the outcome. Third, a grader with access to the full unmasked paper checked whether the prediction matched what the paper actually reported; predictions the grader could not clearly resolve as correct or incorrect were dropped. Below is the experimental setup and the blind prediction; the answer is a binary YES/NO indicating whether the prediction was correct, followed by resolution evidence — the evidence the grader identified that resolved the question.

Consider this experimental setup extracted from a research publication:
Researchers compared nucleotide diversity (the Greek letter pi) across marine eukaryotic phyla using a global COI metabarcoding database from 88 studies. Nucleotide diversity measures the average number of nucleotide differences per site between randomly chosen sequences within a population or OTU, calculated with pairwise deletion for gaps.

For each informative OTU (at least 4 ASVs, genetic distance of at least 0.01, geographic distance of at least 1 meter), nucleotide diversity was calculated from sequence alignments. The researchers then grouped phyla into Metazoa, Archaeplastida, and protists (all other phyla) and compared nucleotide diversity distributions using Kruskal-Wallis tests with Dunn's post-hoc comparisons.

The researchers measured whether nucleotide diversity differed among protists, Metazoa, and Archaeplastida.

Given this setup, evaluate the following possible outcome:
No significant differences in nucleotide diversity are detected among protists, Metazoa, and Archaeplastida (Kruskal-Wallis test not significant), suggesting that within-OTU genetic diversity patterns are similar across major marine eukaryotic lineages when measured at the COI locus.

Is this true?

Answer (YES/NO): NO